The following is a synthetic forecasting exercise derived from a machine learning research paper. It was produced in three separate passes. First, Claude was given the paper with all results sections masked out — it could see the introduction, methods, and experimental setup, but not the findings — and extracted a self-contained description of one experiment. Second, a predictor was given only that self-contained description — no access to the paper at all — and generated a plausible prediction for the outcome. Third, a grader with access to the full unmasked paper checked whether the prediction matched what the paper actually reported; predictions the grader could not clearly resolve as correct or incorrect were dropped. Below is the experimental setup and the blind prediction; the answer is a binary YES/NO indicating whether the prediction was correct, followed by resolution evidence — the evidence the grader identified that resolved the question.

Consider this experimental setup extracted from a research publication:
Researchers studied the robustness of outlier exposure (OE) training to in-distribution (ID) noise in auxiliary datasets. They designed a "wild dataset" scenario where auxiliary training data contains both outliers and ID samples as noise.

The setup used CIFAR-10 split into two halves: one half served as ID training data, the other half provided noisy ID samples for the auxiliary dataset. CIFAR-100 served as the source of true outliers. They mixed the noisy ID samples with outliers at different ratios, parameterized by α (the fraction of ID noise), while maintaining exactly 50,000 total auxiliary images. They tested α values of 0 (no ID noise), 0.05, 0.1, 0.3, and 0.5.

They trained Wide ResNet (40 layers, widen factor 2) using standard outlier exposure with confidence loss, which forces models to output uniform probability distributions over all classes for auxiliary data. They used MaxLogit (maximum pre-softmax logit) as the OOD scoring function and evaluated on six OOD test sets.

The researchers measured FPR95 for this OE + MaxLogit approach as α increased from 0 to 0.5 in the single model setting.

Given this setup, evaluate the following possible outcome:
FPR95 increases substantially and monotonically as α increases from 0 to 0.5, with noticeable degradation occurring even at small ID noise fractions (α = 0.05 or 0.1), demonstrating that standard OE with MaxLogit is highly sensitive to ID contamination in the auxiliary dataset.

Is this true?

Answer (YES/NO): YES